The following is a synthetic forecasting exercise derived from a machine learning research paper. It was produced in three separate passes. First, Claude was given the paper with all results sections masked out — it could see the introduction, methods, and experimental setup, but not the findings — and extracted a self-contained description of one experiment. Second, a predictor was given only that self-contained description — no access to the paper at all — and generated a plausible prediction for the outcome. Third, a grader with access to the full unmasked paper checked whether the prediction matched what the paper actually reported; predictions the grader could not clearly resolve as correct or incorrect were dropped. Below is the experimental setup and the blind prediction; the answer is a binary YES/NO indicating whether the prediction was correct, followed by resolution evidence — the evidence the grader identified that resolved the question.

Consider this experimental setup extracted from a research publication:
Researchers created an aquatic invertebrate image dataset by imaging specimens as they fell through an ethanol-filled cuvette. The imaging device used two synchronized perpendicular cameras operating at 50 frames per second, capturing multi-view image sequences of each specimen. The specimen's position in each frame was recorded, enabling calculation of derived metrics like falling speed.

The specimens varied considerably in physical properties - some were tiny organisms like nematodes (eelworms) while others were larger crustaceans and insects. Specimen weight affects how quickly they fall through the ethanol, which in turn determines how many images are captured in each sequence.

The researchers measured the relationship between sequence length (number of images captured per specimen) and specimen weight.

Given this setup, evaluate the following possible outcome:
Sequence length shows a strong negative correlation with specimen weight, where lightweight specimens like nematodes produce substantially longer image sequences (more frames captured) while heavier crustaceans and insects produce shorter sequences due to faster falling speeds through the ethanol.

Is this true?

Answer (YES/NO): NO